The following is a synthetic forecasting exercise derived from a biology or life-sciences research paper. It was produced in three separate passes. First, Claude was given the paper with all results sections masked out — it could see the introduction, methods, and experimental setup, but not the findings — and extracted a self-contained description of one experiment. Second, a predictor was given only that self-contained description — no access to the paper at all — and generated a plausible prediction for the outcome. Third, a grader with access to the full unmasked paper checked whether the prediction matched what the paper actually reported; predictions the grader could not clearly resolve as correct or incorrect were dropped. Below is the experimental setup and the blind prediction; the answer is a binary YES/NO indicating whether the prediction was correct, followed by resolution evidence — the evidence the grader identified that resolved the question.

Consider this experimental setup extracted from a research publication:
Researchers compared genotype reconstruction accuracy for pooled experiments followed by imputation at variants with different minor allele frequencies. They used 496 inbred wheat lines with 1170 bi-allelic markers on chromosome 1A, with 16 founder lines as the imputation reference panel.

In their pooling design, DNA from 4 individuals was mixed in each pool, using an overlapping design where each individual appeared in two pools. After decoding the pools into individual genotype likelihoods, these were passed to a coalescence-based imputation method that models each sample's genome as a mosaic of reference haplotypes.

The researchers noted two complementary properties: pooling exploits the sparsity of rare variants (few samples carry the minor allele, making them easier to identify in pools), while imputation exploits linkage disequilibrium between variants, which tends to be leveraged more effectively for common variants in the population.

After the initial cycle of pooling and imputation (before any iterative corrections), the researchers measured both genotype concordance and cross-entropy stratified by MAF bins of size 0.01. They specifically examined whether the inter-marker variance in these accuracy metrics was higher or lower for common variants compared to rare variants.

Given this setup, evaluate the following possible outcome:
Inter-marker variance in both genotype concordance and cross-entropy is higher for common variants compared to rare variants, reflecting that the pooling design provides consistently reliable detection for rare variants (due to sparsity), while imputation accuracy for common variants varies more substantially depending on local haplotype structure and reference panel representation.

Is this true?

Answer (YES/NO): YES